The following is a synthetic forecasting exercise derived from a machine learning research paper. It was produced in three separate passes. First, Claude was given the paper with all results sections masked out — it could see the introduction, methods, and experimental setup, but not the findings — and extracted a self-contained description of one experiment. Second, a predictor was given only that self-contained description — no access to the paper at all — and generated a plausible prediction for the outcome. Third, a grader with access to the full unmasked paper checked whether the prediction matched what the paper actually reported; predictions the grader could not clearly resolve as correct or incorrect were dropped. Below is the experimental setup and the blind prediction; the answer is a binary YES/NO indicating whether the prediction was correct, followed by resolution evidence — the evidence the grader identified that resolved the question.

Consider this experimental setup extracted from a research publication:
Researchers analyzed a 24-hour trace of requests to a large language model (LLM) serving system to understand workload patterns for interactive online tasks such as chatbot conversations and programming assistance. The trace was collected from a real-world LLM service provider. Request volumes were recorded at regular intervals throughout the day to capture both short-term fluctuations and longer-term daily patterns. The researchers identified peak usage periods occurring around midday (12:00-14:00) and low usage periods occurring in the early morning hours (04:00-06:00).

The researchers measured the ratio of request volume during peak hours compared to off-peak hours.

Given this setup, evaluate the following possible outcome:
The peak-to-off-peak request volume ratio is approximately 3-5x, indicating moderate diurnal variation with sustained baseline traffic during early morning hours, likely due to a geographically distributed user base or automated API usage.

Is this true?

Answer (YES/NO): NO